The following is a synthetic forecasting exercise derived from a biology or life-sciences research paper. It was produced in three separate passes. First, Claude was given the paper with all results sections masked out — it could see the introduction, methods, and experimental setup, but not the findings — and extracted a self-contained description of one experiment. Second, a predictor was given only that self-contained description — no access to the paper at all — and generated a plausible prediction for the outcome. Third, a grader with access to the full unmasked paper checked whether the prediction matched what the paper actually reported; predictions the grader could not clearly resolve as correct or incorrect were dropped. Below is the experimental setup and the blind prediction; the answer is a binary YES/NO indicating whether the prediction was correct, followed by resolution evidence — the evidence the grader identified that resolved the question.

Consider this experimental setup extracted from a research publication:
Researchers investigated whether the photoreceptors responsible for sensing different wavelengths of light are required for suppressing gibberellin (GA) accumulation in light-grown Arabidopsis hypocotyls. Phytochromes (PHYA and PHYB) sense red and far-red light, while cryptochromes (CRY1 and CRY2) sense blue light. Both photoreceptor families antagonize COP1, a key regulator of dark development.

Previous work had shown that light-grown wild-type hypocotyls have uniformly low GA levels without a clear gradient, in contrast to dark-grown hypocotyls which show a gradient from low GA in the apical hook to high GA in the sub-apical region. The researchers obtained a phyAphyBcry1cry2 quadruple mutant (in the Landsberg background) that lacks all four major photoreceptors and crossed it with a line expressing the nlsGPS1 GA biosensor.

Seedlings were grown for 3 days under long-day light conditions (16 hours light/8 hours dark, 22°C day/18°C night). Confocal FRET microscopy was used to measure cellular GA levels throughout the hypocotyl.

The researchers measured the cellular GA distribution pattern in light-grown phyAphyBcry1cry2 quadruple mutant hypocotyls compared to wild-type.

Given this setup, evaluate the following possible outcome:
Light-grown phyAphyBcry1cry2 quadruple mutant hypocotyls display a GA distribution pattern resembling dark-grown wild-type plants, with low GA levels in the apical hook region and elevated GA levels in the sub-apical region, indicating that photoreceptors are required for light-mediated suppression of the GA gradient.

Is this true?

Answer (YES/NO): YES